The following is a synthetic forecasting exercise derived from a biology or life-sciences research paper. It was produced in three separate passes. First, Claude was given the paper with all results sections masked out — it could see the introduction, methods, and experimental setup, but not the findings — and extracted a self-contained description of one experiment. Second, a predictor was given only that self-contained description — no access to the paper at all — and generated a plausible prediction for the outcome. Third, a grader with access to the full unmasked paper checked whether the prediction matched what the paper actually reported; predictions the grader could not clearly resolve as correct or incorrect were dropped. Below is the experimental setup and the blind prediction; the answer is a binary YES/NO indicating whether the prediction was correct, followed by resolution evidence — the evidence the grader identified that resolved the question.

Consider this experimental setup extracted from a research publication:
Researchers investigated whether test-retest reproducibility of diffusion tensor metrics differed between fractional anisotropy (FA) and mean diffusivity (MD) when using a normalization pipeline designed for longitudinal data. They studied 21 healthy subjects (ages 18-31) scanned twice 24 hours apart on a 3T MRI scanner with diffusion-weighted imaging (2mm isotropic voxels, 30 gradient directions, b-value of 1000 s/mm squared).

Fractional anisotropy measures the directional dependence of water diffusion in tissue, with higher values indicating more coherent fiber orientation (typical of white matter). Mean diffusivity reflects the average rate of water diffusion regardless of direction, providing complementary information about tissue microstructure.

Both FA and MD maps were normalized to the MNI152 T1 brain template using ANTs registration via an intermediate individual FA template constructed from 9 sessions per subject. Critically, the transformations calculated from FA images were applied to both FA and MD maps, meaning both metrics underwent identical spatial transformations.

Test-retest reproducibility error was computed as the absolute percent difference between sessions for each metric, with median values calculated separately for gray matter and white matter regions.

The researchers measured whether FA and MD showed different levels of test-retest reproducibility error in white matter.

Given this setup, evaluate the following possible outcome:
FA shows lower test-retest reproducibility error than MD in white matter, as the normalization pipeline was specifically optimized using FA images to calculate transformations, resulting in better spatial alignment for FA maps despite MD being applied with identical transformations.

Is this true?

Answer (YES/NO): NO